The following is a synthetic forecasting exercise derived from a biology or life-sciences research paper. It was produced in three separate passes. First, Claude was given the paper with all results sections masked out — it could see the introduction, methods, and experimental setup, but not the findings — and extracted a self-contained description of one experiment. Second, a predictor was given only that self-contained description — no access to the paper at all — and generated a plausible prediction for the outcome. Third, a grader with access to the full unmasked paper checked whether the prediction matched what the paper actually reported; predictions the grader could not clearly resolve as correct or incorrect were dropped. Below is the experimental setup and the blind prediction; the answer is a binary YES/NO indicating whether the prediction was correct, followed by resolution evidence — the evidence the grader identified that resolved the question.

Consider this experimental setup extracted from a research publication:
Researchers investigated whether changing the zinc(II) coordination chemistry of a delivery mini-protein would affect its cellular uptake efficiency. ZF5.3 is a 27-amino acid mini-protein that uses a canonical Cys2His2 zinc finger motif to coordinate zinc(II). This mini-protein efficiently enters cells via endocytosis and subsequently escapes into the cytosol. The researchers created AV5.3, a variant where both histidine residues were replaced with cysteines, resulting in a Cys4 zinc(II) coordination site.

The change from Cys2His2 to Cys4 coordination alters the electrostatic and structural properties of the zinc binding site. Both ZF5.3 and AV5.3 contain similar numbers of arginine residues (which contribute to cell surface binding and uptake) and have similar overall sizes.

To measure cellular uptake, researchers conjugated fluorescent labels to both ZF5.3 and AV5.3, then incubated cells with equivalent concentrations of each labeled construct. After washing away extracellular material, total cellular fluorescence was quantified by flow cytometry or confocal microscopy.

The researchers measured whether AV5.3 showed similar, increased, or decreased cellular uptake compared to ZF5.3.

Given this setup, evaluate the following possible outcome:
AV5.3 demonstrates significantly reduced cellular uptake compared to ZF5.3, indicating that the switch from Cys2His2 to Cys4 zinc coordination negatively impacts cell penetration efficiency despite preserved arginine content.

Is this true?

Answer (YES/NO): NO